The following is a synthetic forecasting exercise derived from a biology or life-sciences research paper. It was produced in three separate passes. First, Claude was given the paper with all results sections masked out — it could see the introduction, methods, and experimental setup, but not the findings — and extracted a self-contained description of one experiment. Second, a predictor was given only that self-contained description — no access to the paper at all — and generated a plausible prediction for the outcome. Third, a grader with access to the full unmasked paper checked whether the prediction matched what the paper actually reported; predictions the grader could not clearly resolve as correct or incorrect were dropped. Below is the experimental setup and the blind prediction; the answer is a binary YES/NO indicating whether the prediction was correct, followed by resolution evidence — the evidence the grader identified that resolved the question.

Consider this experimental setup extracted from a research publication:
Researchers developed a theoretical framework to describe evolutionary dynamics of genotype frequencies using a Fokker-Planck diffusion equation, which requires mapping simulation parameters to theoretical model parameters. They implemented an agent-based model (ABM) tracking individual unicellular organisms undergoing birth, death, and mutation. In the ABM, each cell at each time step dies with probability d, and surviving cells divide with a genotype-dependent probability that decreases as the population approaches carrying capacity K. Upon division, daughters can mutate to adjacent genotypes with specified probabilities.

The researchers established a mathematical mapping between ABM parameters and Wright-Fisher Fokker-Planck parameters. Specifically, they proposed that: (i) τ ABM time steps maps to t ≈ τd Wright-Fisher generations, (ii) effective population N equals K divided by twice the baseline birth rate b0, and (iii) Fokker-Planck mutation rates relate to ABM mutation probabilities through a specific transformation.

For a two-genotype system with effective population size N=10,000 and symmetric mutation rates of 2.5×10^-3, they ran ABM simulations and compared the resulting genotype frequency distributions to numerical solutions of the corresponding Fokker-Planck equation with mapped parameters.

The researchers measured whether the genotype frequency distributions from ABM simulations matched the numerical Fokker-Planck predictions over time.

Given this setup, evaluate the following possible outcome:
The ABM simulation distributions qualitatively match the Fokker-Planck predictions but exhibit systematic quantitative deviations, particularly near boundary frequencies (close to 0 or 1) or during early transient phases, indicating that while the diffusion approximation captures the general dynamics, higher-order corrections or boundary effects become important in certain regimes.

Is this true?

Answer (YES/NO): NO